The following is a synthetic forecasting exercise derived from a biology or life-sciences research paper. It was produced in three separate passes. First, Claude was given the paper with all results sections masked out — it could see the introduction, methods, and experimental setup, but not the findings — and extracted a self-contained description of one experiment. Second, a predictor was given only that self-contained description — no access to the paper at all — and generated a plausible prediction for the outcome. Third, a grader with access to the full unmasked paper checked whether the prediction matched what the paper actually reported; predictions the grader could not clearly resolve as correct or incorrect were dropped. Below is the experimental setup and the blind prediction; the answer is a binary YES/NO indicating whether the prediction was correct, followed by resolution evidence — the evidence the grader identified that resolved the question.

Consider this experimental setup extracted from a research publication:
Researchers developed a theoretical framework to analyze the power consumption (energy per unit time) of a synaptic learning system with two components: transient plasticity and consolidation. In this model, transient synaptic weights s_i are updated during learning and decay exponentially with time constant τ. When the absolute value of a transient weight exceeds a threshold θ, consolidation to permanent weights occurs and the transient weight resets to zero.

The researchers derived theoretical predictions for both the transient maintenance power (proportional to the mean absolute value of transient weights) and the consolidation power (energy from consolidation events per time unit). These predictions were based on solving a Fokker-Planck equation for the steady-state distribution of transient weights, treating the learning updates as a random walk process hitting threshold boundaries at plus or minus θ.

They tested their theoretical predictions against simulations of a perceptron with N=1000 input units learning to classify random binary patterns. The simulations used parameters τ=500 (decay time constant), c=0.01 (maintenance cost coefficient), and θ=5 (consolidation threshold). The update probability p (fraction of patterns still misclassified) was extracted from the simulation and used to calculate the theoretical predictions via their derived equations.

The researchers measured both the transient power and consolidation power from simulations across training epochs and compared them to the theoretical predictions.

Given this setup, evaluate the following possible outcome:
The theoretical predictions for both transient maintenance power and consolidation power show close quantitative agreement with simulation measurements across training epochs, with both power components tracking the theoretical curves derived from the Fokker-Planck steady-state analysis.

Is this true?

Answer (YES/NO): YES